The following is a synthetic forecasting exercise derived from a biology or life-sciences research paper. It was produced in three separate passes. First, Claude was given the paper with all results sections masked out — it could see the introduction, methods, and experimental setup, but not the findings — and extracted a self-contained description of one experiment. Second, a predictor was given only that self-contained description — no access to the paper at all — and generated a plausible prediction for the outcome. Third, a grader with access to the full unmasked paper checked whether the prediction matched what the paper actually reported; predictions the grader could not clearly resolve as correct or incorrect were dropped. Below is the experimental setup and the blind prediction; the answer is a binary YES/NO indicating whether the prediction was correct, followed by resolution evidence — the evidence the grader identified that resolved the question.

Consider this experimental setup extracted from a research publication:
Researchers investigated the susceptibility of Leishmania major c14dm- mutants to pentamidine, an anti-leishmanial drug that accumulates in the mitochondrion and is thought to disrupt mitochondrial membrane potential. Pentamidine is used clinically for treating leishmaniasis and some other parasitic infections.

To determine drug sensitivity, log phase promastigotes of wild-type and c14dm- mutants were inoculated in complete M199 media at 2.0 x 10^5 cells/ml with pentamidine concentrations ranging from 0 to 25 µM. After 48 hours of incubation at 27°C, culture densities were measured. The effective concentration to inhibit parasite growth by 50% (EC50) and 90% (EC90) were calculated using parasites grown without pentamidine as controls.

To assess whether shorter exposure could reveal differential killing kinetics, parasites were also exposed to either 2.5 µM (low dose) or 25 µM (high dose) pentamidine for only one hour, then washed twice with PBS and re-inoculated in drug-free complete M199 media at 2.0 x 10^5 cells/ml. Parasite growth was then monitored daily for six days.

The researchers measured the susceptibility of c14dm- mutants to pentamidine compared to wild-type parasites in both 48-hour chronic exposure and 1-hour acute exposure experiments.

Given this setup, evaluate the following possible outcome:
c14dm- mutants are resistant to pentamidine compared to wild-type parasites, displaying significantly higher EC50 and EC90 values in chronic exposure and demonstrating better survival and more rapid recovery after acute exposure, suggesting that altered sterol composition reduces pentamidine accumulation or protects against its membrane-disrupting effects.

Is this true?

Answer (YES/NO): NO